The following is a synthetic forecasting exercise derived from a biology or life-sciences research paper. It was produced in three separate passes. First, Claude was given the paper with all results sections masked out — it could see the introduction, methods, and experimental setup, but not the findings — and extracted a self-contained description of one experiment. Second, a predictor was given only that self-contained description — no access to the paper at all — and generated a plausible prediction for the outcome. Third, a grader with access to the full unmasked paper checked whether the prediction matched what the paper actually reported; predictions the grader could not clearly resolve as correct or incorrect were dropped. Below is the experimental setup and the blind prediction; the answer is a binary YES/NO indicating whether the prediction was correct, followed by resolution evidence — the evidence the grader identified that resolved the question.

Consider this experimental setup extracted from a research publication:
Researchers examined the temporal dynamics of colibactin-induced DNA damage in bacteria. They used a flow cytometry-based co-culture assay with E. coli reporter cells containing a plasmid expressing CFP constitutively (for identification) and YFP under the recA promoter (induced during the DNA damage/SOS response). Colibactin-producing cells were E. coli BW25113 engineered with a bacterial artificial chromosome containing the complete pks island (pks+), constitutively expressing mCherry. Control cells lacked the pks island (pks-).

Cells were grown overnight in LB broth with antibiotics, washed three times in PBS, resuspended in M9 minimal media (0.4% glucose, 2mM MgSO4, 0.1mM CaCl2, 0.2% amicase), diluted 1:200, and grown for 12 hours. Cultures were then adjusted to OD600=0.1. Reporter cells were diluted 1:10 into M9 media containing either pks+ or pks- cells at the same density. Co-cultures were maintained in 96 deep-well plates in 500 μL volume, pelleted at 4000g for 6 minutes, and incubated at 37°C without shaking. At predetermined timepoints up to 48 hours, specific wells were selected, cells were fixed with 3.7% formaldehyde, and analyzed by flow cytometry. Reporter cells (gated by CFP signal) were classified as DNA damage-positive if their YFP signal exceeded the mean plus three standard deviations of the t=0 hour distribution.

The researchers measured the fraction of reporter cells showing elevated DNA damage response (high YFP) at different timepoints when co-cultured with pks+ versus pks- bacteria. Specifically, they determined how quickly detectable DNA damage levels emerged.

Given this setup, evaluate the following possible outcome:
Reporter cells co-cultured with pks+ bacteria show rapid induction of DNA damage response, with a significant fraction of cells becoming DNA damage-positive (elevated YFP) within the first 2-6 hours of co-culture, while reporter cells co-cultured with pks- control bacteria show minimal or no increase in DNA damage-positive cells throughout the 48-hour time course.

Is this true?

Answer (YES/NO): YES